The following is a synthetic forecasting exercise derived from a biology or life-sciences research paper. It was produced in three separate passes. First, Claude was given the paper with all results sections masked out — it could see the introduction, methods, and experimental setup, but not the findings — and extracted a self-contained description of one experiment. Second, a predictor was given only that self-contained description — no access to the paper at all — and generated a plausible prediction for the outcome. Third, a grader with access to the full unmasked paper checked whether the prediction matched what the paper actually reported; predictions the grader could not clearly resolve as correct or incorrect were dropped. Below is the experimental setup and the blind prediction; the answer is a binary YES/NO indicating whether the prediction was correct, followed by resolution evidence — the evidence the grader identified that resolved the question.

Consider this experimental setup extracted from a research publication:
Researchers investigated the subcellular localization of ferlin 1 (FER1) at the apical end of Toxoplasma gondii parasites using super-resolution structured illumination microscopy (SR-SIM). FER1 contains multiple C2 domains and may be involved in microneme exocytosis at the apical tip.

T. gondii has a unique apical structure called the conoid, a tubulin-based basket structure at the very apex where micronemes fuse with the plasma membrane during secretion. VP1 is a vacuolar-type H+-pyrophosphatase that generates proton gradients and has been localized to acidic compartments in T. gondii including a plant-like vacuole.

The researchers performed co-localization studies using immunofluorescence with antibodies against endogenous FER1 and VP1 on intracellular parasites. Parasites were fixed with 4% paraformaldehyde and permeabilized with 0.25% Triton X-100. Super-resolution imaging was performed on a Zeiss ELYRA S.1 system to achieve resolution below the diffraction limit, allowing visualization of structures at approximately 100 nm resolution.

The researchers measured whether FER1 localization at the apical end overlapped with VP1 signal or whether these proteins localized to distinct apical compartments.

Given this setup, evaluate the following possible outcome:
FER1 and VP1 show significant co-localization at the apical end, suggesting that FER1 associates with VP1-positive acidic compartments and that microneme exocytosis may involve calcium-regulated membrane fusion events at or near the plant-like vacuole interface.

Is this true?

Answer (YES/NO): YES